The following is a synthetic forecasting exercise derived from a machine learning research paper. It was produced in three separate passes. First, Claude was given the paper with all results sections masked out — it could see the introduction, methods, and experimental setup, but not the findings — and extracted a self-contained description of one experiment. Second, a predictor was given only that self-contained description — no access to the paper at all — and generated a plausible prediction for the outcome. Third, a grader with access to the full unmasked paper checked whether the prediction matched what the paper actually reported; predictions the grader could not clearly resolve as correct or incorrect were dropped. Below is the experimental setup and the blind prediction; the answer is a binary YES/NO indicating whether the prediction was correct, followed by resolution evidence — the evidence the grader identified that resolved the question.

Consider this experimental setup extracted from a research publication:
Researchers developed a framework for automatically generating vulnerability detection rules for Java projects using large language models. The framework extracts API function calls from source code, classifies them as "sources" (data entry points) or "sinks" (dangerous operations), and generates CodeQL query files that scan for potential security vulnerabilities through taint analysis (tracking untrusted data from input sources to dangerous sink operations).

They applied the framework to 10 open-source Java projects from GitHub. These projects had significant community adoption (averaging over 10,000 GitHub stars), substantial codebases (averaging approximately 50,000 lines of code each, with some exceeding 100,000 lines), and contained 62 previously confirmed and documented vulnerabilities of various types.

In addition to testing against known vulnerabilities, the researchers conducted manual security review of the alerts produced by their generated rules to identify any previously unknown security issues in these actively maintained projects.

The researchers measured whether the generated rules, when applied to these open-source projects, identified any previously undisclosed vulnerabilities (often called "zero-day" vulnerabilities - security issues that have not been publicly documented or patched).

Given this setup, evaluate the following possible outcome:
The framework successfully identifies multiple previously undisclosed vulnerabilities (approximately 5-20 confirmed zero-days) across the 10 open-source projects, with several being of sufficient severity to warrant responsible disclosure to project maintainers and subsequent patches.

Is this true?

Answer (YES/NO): NO